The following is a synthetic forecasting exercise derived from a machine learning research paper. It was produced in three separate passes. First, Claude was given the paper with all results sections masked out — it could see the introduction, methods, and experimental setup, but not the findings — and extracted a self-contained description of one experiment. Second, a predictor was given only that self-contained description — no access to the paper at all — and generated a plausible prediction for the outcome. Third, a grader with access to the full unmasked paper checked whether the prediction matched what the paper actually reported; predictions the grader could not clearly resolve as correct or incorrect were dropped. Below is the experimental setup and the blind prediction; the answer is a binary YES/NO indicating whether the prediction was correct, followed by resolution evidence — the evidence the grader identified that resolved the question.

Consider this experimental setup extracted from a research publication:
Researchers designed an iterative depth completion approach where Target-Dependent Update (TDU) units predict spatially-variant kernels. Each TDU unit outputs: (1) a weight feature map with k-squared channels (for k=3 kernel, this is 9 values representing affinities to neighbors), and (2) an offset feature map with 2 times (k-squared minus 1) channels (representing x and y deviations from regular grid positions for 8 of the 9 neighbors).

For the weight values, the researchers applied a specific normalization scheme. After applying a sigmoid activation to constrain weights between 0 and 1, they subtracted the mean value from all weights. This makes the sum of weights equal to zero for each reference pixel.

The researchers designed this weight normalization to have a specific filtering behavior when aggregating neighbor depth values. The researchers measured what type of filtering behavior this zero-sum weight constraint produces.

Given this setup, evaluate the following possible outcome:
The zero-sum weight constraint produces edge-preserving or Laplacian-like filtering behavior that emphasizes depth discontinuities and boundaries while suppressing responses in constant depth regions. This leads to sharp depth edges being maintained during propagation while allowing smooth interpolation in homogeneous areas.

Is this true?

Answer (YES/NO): NO